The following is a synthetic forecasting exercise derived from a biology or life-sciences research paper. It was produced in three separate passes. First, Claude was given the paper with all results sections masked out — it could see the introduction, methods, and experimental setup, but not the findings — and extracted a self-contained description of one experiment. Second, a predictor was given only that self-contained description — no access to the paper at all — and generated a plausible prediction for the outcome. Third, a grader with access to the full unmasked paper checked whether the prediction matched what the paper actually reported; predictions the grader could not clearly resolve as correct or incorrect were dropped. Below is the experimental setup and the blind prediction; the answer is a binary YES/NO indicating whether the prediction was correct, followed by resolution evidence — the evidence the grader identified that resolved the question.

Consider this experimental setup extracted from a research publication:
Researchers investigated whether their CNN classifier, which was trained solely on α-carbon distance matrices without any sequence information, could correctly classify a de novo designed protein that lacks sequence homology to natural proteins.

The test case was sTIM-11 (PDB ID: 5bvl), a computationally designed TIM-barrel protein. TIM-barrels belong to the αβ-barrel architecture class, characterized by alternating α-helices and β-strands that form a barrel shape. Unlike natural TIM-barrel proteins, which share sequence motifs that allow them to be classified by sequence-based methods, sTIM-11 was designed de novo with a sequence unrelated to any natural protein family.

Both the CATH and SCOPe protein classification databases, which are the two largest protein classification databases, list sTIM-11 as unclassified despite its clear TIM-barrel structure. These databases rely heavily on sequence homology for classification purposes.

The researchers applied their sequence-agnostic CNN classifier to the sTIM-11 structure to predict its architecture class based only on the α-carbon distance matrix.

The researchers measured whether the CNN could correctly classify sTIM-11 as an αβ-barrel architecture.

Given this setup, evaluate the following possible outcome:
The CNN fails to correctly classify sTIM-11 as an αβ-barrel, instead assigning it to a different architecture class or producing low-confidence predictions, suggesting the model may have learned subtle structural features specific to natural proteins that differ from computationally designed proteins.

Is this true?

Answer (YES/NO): NO